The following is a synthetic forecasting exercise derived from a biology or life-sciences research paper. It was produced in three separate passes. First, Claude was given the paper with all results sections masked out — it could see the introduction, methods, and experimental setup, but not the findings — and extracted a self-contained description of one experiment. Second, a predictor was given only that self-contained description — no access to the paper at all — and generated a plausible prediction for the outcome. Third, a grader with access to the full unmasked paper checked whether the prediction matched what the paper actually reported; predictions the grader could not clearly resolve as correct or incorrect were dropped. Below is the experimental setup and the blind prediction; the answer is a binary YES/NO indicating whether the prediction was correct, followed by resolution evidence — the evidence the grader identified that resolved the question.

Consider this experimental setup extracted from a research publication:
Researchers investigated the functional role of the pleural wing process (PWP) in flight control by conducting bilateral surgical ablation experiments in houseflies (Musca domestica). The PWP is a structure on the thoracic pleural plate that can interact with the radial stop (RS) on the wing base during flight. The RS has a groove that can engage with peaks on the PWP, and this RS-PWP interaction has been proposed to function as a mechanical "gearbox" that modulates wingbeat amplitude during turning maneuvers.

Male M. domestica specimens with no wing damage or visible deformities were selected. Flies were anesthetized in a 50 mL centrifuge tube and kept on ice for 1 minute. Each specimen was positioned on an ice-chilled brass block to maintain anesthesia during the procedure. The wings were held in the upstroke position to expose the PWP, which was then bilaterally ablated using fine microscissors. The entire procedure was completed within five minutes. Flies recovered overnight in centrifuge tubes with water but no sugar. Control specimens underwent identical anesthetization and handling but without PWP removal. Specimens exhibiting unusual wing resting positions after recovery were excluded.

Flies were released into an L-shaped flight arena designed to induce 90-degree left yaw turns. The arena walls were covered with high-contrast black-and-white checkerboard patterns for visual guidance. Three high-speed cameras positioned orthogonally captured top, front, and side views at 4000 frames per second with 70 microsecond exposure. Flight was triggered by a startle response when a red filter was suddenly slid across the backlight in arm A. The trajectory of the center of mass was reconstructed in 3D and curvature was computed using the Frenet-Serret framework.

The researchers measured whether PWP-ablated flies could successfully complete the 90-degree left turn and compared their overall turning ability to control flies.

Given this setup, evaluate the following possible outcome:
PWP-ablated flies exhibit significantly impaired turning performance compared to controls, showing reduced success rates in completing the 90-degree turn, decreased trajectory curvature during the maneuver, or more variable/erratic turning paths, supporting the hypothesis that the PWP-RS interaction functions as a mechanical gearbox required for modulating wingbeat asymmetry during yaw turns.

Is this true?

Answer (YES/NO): NO